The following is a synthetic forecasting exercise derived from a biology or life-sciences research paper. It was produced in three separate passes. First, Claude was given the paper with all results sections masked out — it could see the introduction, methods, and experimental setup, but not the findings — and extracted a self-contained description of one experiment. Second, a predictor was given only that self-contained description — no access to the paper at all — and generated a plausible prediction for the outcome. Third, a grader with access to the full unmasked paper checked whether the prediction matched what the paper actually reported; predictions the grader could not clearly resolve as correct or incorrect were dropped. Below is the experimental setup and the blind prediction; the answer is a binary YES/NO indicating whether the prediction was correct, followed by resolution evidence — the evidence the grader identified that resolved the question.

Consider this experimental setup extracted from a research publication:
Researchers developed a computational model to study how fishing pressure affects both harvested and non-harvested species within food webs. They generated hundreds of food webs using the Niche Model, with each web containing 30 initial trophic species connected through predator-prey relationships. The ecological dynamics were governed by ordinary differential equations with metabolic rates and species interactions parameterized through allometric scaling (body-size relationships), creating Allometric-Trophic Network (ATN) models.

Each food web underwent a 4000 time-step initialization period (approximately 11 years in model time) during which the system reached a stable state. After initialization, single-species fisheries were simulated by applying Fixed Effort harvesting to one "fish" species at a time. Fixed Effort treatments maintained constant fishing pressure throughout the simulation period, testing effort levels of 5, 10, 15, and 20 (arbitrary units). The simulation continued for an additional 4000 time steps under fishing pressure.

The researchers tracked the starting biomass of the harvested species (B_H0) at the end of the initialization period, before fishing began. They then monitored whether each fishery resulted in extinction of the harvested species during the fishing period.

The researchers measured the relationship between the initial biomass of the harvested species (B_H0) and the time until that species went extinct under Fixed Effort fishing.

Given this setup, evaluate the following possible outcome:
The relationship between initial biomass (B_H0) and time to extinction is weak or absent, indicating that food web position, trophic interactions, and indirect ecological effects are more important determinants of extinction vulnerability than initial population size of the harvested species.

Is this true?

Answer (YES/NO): NO